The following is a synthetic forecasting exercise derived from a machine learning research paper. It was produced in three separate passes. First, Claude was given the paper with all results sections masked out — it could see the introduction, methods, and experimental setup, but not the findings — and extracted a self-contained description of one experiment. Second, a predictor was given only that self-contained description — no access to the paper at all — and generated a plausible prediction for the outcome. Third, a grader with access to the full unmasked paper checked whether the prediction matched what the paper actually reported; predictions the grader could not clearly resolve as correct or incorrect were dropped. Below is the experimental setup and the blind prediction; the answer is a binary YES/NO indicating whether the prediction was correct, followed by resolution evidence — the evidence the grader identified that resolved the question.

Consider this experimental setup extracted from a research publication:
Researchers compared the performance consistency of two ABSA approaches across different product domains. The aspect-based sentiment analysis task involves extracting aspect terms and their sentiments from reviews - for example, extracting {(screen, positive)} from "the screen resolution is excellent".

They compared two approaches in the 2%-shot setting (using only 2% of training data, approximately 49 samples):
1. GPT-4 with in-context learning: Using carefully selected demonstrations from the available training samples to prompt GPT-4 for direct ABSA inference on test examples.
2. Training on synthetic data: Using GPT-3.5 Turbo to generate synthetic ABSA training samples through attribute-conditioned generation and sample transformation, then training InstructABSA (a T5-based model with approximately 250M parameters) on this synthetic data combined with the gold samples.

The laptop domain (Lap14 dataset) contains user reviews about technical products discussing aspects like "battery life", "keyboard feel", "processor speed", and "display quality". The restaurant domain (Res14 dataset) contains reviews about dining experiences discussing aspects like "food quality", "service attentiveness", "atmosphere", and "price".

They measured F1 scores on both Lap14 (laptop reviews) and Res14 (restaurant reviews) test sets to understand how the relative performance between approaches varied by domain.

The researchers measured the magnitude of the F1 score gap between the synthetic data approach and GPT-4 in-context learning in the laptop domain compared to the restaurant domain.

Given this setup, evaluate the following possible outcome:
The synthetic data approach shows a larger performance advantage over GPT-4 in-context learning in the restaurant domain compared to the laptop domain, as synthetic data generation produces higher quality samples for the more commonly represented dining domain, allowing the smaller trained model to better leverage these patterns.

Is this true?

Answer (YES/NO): NO